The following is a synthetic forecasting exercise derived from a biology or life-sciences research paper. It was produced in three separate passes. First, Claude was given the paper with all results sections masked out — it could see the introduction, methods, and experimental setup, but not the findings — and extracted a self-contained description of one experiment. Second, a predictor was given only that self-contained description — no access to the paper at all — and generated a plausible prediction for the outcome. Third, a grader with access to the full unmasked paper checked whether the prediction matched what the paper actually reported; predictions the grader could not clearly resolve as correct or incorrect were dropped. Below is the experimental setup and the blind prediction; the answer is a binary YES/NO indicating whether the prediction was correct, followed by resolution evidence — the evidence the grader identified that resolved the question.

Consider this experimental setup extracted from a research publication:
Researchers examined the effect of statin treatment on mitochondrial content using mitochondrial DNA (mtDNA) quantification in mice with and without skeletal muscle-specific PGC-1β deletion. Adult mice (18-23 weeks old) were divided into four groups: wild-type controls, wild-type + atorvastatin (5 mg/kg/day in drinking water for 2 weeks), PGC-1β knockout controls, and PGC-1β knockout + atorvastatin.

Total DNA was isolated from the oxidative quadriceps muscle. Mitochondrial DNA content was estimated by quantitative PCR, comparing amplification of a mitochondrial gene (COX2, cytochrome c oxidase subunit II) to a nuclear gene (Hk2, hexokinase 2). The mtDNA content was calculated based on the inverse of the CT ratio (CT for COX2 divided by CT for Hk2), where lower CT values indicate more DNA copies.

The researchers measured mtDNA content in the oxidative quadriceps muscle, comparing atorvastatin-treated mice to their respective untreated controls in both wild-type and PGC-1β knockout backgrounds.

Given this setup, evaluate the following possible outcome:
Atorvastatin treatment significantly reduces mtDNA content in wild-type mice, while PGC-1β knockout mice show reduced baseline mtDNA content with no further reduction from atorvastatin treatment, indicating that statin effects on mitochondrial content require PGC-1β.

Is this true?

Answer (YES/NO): NO